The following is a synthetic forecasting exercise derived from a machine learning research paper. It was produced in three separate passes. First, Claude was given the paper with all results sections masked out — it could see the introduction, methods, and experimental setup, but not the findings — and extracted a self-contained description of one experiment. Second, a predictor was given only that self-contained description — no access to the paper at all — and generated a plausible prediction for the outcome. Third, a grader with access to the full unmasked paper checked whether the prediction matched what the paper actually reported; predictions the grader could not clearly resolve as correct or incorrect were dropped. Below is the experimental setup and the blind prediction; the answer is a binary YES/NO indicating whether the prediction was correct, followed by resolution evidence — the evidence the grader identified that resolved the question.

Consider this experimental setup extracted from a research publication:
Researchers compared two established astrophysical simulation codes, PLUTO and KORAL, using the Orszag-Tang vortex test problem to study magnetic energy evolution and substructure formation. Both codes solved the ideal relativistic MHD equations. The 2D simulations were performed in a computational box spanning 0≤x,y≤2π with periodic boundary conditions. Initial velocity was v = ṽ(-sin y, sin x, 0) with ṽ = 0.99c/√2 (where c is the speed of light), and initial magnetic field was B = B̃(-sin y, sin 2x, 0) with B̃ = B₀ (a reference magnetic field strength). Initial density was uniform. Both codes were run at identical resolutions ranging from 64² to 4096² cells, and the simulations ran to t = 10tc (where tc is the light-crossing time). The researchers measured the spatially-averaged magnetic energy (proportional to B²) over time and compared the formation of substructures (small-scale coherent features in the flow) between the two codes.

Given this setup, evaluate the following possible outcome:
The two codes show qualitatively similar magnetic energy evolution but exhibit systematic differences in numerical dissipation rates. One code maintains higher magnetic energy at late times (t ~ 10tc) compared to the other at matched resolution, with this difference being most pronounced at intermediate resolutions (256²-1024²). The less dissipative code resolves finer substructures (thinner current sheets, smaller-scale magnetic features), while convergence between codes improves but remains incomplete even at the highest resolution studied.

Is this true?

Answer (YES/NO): NO